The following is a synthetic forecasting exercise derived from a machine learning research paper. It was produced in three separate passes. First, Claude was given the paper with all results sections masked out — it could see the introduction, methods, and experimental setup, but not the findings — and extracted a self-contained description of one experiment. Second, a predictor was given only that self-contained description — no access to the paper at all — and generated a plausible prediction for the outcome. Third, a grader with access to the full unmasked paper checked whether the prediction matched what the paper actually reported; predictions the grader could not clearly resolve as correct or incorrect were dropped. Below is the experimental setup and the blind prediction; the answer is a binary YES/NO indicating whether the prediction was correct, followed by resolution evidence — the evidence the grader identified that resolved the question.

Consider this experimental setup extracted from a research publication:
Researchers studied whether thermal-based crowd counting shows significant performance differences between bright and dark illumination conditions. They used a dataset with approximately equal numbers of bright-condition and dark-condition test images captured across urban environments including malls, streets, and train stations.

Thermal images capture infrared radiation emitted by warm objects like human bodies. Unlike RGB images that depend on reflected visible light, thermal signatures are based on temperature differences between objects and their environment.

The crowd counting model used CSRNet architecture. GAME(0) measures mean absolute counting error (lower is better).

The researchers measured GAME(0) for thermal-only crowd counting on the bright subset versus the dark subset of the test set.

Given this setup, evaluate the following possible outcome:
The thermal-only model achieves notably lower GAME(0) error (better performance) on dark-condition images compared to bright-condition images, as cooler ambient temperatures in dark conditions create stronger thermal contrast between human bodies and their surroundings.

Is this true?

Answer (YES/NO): NO